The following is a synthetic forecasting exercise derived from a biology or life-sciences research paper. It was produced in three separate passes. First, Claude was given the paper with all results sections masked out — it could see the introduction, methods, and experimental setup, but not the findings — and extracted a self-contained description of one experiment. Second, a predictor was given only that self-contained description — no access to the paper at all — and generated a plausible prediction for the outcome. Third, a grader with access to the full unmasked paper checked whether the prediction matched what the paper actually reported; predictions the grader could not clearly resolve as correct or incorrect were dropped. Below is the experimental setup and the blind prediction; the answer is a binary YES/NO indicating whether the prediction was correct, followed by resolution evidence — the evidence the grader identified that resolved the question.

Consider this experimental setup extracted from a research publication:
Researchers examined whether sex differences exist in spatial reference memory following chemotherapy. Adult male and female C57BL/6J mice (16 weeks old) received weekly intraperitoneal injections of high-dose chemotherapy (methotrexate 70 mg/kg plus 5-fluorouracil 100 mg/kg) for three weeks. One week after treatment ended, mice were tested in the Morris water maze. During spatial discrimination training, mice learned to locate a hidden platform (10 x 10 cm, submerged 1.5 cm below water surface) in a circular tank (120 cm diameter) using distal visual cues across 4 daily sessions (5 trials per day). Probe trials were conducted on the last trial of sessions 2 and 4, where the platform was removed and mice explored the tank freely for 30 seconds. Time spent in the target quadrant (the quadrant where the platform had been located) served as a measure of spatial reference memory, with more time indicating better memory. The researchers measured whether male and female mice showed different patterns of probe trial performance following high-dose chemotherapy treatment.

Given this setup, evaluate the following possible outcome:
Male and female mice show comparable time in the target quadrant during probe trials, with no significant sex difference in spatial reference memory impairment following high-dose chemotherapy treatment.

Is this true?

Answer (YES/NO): NO